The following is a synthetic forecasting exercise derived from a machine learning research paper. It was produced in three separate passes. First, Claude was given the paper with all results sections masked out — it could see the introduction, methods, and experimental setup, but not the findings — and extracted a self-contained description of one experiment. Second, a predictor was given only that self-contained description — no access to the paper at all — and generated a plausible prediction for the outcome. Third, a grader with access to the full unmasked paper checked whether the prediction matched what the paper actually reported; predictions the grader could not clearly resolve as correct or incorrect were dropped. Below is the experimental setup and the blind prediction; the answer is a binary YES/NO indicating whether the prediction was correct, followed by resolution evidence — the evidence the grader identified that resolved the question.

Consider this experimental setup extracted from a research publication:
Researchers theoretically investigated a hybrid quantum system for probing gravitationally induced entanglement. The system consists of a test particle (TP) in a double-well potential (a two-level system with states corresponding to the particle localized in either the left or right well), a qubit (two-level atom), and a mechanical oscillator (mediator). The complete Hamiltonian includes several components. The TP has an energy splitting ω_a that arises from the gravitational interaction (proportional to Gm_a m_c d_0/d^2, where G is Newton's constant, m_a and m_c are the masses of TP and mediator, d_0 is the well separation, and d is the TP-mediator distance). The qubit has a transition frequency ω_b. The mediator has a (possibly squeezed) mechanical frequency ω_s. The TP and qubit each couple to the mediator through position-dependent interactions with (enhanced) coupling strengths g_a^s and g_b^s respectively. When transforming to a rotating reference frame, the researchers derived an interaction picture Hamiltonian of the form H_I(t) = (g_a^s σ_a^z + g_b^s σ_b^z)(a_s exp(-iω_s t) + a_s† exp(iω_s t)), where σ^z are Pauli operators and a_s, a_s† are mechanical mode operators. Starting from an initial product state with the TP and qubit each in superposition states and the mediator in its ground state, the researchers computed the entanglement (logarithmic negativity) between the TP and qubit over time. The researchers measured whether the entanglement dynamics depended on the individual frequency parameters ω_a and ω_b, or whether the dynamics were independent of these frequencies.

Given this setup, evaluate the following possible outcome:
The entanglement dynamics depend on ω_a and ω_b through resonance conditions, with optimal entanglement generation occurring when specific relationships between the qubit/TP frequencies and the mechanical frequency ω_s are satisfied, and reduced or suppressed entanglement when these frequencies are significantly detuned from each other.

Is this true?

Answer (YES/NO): NO